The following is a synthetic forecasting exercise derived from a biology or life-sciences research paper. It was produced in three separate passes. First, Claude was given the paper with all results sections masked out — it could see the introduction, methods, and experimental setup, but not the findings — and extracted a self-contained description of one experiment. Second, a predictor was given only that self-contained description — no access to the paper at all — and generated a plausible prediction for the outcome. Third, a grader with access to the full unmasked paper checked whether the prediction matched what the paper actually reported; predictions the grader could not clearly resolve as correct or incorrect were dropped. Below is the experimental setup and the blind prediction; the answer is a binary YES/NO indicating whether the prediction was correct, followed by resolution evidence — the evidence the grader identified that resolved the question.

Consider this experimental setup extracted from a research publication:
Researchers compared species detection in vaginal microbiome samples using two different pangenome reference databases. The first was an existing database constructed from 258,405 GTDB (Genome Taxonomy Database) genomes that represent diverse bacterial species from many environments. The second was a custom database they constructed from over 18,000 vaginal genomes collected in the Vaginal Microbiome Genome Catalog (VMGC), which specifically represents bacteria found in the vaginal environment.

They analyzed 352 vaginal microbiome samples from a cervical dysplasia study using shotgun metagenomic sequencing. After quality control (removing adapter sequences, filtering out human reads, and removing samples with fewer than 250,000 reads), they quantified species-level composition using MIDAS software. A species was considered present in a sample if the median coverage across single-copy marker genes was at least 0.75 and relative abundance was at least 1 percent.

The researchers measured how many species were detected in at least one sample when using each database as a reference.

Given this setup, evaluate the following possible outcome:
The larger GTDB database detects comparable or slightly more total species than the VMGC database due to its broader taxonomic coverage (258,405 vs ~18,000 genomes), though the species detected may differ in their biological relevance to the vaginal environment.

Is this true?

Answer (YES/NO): YES